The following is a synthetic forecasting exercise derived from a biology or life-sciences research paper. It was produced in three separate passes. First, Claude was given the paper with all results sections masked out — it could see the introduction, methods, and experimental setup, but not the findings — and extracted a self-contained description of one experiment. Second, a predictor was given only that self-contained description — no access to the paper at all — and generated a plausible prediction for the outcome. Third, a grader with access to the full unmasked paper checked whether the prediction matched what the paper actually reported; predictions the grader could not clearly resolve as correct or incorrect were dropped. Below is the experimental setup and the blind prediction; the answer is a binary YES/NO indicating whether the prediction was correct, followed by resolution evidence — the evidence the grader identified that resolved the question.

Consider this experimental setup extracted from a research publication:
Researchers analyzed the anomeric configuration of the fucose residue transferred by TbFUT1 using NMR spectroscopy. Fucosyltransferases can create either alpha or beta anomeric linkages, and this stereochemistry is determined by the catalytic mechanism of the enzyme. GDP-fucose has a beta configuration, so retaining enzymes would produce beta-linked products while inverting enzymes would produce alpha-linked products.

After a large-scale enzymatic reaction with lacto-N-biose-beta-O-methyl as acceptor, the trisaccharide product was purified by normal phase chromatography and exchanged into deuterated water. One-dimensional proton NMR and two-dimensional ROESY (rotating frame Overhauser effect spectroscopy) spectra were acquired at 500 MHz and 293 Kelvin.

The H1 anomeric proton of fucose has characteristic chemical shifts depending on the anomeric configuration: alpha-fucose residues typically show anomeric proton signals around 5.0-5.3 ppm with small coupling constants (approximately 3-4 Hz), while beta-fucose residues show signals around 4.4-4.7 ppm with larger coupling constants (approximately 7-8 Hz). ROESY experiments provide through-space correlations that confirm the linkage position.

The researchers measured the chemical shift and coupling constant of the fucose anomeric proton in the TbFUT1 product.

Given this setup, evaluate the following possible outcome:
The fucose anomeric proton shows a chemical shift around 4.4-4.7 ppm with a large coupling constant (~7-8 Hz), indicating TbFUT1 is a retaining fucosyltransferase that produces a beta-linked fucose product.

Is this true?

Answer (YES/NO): NO